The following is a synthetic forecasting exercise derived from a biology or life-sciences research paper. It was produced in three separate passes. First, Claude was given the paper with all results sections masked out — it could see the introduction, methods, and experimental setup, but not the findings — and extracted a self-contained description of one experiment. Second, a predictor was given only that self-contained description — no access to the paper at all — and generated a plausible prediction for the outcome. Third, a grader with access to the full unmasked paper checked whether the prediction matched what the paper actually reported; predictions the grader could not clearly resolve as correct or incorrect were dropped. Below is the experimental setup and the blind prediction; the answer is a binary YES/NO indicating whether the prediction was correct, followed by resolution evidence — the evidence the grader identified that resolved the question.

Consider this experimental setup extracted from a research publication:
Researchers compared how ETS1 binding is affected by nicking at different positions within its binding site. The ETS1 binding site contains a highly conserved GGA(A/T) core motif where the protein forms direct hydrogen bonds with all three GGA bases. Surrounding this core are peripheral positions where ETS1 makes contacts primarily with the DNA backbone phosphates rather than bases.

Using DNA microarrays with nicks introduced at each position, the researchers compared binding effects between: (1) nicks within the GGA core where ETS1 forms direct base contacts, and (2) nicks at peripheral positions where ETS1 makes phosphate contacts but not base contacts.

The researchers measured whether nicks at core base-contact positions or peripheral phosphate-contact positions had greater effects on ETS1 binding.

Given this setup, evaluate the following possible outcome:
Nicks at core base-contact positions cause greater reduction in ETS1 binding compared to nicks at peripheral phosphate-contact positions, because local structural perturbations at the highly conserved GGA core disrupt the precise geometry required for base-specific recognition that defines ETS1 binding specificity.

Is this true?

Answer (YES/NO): NO